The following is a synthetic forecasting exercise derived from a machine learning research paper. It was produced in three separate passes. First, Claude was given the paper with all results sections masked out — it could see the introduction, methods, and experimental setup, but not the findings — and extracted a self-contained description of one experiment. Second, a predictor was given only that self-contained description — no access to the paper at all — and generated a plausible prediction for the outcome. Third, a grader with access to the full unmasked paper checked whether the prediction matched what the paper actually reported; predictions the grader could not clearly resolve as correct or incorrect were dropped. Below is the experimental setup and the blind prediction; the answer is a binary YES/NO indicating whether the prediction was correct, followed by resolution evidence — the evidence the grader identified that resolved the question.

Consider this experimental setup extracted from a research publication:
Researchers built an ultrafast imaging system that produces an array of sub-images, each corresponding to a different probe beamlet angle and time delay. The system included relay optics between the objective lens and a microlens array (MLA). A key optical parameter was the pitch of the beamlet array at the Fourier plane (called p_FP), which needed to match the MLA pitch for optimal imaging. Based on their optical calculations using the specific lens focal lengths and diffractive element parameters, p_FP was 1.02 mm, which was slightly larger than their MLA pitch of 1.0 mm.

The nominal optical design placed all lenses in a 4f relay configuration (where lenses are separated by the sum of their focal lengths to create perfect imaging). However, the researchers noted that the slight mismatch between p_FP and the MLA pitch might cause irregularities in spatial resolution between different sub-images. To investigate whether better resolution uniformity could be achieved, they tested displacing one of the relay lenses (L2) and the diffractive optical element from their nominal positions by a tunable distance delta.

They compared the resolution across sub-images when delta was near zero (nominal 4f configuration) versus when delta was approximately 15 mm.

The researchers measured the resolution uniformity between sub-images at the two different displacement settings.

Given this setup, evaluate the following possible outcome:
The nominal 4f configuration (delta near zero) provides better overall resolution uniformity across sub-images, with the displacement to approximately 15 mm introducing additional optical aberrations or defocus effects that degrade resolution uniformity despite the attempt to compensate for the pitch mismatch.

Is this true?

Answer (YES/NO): NO